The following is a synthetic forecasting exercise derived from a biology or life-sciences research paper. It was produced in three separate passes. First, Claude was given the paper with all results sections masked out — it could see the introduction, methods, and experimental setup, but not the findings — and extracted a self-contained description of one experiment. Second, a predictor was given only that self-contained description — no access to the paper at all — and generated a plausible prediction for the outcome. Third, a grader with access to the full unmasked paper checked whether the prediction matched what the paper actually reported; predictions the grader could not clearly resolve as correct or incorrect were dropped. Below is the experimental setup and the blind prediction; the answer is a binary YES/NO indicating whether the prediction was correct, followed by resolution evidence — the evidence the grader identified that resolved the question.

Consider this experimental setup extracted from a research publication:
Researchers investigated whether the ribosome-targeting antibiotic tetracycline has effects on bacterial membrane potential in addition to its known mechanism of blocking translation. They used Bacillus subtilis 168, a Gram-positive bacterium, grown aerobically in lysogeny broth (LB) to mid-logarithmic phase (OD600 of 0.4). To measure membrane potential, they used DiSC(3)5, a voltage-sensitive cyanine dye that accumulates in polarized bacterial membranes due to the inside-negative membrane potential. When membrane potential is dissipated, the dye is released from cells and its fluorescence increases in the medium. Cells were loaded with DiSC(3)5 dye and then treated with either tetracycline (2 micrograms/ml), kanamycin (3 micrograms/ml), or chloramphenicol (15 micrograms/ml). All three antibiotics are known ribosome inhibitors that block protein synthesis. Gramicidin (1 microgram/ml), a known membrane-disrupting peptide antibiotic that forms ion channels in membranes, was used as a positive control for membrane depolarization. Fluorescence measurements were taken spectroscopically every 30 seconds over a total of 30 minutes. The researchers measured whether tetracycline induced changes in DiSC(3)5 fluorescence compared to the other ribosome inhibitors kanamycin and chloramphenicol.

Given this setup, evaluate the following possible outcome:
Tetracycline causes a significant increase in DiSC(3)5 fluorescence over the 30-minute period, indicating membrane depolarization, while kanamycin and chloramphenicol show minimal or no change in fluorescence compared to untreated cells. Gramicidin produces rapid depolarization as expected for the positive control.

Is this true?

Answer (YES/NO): NO